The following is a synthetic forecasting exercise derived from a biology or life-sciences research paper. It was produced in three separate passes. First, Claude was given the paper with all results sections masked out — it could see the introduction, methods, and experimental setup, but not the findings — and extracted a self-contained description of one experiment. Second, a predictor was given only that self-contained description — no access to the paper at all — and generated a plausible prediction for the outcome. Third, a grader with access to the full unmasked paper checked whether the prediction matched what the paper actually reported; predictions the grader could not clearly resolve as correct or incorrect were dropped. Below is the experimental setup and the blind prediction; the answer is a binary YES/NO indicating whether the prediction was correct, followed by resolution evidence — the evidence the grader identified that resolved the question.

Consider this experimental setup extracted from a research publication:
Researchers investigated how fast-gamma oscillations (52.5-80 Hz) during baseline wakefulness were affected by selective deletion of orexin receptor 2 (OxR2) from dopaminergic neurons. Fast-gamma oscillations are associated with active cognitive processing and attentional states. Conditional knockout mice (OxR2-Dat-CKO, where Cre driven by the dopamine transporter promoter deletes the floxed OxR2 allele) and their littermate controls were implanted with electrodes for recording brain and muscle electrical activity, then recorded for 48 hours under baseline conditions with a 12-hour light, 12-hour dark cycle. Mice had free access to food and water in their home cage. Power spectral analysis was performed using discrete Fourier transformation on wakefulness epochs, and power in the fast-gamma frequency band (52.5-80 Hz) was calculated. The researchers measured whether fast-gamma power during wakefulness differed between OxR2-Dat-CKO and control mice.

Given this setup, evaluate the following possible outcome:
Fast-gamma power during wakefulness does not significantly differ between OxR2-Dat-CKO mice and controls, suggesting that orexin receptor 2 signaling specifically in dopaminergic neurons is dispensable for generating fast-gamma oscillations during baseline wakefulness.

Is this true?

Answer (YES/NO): NO